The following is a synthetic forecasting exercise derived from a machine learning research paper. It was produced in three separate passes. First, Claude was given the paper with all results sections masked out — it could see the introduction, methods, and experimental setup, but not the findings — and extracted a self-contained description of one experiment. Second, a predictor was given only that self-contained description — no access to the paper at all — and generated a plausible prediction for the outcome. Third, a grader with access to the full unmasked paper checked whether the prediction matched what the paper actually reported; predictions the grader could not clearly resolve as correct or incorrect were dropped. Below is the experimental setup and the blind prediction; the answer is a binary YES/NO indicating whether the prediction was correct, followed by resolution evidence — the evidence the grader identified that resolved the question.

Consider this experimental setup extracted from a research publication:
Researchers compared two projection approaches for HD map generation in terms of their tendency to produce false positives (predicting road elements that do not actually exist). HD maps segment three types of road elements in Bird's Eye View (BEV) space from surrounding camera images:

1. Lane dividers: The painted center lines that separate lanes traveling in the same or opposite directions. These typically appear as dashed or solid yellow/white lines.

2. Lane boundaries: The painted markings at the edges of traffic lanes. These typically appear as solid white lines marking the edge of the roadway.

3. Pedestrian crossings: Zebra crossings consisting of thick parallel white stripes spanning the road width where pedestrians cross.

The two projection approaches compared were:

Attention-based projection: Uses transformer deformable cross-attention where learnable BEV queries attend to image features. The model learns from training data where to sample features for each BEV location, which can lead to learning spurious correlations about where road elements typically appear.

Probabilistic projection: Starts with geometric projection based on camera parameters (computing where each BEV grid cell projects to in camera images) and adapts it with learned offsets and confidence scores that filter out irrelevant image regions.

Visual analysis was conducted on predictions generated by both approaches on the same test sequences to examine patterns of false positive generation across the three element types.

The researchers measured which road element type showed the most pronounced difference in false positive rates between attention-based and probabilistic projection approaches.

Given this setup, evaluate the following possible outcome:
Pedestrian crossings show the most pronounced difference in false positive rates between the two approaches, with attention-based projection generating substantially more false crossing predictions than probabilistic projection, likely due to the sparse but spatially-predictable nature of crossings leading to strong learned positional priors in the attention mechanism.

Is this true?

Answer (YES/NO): YES